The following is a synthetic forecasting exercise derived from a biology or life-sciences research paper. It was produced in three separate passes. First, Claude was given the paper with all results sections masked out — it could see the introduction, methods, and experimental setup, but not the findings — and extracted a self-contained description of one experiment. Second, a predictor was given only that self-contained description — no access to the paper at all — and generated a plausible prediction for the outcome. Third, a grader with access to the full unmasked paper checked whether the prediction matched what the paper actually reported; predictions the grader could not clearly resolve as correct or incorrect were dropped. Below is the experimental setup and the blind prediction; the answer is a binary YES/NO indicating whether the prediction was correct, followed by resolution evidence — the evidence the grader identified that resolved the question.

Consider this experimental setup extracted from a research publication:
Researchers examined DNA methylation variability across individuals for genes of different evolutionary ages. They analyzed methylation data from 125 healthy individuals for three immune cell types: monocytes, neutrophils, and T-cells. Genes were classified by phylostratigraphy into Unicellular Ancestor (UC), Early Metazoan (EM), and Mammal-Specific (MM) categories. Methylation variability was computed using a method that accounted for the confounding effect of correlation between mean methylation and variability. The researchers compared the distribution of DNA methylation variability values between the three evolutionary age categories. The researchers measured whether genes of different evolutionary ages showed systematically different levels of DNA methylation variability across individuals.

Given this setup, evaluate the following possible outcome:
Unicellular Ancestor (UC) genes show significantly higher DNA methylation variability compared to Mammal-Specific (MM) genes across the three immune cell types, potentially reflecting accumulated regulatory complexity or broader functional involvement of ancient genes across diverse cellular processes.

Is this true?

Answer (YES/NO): NO